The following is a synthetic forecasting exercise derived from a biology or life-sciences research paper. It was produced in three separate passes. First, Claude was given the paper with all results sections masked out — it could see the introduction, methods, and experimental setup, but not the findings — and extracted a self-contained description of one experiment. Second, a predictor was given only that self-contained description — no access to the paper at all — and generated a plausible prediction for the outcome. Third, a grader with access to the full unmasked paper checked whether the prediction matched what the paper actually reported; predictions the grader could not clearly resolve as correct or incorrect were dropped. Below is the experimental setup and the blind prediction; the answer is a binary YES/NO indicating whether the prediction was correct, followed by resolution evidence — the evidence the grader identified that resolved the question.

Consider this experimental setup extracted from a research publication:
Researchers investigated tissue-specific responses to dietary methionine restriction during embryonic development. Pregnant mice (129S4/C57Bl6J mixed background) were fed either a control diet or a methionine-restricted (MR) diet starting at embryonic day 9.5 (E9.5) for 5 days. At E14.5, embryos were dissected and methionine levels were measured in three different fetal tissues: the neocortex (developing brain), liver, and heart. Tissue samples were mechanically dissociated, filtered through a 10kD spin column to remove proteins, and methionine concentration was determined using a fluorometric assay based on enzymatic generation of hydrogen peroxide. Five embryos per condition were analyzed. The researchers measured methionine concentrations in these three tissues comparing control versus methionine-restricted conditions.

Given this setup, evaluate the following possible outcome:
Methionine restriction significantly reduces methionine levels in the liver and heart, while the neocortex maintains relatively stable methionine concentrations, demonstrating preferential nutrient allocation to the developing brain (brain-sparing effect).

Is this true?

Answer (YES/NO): NO